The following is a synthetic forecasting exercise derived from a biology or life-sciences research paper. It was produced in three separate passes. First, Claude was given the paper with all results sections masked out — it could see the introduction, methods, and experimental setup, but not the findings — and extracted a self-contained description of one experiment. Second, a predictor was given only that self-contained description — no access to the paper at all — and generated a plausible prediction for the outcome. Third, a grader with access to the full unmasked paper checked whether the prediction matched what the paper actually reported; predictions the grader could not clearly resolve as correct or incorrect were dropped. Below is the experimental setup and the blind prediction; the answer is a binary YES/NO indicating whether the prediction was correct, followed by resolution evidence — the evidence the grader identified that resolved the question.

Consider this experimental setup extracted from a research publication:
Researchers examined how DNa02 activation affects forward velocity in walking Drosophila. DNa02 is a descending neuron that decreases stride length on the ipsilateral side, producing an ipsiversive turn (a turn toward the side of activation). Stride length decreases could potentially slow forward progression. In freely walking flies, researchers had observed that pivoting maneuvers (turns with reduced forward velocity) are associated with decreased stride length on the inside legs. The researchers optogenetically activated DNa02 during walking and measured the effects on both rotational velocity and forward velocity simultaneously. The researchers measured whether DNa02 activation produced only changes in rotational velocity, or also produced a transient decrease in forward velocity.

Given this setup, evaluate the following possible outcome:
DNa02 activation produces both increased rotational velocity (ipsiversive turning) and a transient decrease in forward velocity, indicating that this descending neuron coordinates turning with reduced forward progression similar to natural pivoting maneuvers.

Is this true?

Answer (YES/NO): NO